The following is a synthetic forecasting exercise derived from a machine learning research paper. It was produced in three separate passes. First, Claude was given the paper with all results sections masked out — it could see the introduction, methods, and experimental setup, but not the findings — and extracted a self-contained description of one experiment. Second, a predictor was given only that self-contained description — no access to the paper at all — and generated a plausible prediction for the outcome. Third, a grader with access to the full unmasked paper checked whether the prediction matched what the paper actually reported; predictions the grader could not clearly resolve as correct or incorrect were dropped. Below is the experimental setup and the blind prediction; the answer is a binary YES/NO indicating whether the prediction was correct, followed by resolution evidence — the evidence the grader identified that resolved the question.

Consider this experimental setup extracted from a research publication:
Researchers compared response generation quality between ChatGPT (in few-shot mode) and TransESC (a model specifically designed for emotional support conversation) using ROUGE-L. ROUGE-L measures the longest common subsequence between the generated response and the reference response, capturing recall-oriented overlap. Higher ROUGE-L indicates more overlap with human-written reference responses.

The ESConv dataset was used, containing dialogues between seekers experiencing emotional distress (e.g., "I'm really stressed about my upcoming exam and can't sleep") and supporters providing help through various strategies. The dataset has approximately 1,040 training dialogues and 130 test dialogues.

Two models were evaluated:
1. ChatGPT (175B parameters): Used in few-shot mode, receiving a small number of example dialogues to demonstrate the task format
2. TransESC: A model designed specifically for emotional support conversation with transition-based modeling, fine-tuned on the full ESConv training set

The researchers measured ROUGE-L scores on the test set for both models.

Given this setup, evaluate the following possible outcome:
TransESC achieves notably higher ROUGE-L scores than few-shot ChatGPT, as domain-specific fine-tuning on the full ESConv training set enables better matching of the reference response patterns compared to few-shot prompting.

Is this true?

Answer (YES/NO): YES